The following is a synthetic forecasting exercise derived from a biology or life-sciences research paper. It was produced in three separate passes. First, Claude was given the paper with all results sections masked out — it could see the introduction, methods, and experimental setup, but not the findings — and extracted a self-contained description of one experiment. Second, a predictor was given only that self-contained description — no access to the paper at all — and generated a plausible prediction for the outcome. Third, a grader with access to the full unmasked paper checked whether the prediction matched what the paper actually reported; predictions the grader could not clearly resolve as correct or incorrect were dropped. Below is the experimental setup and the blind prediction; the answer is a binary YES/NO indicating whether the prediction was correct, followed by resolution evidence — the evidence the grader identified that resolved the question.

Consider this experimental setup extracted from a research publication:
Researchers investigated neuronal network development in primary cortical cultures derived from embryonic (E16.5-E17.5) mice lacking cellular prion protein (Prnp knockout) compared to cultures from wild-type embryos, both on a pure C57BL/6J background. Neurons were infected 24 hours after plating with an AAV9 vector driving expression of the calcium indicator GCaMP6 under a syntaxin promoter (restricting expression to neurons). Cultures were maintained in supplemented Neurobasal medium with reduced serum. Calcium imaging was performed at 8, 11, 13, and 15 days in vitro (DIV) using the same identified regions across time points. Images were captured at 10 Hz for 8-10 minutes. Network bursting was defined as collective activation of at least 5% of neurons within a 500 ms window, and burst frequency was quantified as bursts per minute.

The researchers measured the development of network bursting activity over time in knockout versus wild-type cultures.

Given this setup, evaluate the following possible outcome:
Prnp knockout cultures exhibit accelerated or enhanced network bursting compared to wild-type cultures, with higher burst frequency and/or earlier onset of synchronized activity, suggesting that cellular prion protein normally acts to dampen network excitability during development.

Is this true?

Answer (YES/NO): NO